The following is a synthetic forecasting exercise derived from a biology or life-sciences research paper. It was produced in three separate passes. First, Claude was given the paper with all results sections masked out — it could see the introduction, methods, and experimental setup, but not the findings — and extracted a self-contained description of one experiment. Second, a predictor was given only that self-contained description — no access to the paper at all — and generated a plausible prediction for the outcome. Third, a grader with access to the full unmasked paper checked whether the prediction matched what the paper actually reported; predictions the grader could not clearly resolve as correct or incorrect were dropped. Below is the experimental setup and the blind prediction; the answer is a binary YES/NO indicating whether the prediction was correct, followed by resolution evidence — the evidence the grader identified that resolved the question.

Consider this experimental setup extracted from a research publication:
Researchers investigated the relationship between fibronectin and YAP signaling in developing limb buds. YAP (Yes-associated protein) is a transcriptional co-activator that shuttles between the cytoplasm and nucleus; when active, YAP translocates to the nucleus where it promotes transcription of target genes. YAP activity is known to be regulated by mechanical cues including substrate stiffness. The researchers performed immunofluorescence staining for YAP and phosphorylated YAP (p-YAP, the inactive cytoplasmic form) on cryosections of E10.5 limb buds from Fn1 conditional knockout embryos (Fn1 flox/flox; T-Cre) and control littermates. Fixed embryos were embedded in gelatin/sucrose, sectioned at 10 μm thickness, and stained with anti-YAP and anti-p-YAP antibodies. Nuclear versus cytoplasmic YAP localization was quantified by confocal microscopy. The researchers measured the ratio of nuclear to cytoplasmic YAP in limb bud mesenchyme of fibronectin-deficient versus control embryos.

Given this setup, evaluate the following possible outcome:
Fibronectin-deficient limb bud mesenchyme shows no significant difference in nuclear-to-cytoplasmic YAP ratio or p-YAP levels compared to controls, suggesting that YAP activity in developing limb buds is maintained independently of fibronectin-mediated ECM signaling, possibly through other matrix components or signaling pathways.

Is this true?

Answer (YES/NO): NO